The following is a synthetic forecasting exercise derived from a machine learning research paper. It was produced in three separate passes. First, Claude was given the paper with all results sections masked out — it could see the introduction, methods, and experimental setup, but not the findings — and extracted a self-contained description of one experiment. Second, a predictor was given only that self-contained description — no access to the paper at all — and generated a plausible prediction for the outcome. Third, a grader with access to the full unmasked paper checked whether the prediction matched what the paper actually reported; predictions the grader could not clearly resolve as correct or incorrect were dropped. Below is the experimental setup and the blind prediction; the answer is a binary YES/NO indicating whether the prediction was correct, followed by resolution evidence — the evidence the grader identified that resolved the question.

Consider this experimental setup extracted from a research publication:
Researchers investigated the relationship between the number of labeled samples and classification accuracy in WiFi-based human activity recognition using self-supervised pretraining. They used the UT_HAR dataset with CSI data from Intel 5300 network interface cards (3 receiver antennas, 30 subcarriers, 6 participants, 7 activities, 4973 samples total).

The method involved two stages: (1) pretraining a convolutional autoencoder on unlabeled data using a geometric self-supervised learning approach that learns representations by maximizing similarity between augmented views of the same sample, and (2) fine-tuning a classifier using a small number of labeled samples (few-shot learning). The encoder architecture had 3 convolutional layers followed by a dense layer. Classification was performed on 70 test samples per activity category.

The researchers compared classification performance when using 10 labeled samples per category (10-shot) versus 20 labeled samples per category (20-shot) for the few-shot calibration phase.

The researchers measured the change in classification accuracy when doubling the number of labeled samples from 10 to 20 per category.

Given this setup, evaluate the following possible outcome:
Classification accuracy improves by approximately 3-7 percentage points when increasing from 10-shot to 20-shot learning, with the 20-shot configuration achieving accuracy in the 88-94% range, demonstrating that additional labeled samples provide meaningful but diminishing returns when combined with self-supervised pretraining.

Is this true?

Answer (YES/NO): NO